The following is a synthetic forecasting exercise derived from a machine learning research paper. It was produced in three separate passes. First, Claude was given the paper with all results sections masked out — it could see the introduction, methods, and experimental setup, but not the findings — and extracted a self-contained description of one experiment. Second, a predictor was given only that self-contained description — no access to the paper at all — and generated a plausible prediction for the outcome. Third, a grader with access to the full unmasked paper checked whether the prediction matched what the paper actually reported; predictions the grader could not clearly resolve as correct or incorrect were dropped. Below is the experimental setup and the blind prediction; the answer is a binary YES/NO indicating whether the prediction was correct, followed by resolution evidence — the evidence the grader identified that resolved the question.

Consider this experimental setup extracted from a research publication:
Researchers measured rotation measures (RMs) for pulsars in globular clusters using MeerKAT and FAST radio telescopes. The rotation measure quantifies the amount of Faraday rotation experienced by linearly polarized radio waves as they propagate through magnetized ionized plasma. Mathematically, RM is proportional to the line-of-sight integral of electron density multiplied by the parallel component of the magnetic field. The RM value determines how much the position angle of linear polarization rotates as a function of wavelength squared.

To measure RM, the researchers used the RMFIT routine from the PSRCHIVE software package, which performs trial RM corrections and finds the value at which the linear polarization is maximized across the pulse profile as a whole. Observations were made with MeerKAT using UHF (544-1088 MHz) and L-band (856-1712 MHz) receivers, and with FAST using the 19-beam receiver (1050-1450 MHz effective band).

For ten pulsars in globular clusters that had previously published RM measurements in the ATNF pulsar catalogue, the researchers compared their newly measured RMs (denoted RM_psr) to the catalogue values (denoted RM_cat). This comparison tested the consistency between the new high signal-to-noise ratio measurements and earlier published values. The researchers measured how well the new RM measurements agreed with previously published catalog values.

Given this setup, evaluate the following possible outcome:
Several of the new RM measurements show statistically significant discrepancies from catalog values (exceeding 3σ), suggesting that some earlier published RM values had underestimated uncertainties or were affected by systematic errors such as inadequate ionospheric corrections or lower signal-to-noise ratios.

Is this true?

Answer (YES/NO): NO